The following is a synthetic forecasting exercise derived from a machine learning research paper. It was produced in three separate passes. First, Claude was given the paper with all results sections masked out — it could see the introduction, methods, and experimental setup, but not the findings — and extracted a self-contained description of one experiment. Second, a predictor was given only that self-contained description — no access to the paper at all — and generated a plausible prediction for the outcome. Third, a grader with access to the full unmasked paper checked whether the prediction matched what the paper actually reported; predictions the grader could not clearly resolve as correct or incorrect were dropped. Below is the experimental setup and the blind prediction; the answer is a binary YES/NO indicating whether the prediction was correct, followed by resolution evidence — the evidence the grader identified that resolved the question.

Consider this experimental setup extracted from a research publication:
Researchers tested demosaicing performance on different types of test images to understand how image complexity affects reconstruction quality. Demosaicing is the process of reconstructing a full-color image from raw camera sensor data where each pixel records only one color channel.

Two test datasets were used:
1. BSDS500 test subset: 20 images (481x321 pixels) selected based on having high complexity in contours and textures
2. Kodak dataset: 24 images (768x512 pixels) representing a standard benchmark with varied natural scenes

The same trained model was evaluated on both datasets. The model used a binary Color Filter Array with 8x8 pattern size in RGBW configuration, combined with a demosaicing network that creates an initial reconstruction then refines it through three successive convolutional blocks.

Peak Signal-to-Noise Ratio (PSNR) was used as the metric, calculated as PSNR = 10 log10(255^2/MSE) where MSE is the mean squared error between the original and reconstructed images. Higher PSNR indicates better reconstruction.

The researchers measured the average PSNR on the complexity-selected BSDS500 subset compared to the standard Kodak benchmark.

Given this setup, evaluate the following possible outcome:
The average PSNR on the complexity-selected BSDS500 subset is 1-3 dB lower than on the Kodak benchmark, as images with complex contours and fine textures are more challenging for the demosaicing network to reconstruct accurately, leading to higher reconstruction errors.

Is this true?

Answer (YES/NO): NO